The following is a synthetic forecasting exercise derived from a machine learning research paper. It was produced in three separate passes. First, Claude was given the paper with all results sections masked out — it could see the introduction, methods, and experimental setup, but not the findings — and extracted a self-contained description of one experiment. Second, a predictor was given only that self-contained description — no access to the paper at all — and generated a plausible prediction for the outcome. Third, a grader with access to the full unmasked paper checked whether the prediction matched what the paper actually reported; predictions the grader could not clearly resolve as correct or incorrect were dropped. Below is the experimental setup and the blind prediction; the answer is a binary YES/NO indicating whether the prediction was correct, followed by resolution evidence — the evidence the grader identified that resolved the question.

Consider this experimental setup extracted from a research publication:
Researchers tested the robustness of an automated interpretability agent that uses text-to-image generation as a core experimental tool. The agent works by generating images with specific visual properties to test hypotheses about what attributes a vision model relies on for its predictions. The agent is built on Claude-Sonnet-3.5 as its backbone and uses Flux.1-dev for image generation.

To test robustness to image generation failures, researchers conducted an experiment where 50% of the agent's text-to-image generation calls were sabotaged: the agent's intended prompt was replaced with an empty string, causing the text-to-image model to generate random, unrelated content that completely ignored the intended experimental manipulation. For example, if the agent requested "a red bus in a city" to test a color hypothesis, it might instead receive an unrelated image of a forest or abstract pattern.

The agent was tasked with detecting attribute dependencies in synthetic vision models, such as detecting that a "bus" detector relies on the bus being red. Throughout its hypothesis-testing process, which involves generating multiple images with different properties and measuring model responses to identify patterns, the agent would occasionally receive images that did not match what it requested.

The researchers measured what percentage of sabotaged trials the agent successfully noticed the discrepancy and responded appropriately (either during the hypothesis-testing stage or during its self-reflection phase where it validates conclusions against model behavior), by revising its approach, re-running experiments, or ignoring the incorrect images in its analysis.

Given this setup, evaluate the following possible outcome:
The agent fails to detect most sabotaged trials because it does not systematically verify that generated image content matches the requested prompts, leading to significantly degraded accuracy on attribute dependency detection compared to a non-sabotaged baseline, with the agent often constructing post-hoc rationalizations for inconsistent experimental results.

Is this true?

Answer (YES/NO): NO